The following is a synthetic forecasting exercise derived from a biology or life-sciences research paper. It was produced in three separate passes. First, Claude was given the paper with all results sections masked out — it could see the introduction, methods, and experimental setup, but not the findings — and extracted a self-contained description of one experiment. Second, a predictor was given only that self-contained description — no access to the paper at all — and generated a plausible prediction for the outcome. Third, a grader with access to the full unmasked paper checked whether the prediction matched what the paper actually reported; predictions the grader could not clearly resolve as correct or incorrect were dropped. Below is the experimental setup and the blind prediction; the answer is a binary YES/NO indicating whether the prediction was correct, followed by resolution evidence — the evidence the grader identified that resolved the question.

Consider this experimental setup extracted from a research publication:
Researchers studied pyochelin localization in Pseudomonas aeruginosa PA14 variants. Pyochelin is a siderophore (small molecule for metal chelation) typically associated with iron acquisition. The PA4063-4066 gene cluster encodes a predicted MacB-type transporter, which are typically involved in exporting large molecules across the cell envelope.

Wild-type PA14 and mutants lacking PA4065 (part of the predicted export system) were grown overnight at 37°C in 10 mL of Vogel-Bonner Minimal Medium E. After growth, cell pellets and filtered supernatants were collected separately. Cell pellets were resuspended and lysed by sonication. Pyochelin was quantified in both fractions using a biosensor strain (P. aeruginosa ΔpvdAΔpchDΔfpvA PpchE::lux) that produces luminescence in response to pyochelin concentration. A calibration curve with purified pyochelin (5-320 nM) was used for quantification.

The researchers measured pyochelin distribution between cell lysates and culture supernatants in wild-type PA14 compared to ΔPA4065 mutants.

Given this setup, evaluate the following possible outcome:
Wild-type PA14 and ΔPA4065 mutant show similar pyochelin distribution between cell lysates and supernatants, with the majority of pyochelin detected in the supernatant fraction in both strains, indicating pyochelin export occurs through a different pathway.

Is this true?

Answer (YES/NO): NO